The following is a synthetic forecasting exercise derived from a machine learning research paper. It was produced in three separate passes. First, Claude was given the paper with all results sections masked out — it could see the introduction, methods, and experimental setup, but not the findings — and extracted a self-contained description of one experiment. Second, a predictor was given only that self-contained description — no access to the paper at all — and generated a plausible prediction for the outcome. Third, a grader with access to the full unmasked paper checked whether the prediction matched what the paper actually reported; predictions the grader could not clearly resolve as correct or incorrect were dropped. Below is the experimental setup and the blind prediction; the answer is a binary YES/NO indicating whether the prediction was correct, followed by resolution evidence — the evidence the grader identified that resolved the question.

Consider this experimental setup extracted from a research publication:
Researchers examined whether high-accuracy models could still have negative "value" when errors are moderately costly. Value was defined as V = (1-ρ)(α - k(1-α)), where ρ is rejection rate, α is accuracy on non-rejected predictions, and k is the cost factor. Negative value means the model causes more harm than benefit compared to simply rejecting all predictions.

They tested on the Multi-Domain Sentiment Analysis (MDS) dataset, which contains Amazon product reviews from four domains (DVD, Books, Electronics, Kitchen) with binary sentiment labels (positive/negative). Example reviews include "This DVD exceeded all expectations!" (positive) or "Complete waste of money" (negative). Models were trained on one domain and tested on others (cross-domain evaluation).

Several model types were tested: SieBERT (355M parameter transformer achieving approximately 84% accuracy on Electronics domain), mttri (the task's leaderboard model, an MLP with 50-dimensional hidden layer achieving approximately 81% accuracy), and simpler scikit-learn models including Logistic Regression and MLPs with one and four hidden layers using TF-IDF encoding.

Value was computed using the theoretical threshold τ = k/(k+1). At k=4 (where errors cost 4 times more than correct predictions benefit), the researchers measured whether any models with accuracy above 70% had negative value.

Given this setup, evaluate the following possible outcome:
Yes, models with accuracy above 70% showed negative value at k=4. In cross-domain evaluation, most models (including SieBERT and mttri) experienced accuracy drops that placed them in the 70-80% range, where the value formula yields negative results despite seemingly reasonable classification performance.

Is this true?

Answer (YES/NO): NO